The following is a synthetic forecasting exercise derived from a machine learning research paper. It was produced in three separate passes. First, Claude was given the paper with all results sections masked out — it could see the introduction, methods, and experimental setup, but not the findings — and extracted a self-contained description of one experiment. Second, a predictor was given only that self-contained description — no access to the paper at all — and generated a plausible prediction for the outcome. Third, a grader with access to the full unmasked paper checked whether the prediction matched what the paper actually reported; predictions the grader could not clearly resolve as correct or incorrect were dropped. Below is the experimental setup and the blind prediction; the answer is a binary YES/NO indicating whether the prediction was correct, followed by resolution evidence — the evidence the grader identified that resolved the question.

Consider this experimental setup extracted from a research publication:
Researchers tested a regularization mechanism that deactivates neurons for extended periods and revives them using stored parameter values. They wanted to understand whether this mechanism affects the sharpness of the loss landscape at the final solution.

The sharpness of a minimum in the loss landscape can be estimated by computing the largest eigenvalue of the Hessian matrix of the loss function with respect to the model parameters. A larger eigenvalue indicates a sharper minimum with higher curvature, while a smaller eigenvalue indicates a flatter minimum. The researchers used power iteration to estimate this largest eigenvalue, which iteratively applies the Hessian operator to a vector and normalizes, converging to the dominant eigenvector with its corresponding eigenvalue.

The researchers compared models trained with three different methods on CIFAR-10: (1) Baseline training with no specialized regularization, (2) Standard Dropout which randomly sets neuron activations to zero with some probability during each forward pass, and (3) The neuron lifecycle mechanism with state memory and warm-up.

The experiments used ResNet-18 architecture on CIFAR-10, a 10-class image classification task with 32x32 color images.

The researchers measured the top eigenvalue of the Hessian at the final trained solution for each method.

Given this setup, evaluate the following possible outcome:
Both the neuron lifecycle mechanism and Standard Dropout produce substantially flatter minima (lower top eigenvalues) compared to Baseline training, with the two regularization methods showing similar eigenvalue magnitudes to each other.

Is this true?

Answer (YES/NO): NO